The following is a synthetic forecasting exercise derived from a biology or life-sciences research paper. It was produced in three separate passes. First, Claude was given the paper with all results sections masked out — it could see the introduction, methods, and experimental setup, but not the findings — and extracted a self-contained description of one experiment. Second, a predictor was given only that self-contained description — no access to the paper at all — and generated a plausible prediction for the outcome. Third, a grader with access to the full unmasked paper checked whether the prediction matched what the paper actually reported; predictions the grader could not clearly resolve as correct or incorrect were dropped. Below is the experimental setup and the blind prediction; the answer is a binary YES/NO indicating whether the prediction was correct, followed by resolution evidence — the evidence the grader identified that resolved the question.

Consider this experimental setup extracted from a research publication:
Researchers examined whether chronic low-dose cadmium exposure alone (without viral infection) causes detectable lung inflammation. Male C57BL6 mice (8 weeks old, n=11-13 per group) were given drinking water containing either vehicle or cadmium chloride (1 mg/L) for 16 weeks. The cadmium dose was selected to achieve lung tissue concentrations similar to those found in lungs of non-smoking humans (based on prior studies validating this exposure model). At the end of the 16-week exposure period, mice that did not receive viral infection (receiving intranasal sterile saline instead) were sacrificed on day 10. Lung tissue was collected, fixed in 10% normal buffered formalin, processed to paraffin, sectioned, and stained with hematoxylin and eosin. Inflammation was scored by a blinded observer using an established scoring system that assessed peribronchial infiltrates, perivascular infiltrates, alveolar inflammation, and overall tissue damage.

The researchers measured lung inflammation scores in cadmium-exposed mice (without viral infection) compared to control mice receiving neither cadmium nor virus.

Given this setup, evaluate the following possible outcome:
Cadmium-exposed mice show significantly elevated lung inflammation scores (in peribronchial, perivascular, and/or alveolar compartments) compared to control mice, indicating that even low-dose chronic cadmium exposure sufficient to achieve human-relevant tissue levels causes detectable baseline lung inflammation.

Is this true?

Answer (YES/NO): NO